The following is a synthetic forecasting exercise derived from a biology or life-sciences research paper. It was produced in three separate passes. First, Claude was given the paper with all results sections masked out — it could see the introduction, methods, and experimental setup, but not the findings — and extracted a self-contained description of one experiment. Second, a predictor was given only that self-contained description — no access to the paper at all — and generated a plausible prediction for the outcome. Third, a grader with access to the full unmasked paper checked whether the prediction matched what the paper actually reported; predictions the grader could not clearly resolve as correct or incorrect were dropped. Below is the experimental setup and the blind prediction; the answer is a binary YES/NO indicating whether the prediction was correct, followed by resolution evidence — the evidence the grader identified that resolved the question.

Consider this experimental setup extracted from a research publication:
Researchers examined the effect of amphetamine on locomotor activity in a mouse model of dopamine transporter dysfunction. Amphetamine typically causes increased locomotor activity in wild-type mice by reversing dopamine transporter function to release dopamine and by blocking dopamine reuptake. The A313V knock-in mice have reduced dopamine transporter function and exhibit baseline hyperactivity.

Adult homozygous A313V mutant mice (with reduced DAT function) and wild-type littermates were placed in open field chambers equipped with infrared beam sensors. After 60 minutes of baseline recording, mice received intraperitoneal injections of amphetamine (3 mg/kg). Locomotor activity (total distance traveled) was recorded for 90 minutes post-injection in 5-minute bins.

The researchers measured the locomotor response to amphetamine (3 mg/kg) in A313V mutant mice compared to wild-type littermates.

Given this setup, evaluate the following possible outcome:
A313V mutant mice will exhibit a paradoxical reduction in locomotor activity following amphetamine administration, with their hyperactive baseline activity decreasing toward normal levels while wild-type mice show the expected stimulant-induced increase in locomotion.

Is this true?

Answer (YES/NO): YES